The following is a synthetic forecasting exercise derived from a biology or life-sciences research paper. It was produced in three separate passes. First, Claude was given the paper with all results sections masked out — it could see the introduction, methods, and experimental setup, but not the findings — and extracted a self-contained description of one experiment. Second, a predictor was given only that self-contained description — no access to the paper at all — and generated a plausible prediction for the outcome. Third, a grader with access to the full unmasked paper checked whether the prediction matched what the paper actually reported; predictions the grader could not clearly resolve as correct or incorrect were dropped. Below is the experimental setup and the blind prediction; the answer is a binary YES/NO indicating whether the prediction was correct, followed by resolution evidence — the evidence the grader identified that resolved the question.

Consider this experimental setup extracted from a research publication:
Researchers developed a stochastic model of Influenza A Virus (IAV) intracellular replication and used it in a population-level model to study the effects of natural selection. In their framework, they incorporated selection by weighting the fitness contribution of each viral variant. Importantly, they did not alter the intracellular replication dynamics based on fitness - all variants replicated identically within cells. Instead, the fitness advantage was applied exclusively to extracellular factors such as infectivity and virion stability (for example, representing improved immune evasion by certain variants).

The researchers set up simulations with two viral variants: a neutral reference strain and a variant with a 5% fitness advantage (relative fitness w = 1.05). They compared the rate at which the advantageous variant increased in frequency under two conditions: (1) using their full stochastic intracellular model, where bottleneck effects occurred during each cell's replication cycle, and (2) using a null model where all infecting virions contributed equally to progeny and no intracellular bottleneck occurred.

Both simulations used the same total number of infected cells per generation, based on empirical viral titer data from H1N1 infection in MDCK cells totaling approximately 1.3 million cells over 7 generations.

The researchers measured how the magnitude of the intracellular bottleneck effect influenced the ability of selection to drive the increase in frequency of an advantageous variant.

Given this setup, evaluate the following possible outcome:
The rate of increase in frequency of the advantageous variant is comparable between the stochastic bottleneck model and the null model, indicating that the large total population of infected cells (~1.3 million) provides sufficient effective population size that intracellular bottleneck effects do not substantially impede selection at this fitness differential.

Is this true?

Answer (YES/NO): NO